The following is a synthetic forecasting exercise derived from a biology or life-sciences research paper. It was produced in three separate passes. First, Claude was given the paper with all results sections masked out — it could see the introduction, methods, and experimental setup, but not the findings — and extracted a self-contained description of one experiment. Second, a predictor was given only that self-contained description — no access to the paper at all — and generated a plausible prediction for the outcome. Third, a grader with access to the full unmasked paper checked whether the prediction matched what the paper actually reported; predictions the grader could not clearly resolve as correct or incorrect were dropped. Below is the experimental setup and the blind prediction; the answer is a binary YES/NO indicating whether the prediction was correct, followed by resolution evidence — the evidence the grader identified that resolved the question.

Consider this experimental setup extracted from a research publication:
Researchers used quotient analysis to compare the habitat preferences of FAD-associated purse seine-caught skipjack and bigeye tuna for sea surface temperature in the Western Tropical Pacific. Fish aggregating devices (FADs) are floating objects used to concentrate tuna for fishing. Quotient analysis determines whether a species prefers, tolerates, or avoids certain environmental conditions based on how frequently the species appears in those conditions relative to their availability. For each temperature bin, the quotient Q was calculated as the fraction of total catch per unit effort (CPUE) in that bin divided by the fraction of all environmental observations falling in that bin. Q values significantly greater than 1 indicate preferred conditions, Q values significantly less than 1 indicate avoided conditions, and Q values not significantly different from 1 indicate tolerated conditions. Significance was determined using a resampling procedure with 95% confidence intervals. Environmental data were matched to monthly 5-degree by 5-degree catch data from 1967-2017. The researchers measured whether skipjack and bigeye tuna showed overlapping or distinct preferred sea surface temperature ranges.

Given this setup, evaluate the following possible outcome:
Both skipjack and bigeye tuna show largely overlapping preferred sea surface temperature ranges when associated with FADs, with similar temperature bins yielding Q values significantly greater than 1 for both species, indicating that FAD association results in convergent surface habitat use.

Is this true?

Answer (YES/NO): NO